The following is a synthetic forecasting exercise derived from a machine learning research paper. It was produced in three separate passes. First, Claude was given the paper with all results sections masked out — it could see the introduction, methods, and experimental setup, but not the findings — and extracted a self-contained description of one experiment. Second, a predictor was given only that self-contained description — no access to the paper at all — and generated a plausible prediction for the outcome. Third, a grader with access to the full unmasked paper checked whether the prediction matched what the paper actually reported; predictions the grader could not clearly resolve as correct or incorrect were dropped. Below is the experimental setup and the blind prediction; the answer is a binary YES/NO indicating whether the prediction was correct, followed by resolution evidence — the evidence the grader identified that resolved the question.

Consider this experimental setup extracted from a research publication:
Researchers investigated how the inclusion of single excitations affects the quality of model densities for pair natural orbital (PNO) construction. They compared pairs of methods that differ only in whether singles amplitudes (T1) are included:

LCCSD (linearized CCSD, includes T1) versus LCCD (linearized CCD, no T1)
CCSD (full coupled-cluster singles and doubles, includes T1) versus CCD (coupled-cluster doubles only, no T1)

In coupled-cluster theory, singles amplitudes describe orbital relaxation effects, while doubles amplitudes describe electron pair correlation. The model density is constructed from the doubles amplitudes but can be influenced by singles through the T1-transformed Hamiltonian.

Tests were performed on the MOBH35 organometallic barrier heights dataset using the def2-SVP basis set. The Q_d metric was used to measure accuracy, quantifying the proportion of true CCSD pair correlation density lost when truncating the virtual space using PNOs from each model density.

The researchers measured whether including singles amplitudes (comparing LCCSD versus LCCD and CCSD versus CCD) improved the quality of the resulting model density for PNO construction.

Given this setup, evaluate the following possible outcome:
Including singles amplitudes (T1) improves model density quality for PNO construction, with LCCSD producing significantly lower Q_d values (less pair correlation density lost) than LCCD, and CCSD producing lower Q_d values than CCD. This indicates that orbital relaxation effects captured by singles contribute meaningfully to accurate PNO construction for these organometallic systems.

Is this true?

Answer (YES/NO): YES